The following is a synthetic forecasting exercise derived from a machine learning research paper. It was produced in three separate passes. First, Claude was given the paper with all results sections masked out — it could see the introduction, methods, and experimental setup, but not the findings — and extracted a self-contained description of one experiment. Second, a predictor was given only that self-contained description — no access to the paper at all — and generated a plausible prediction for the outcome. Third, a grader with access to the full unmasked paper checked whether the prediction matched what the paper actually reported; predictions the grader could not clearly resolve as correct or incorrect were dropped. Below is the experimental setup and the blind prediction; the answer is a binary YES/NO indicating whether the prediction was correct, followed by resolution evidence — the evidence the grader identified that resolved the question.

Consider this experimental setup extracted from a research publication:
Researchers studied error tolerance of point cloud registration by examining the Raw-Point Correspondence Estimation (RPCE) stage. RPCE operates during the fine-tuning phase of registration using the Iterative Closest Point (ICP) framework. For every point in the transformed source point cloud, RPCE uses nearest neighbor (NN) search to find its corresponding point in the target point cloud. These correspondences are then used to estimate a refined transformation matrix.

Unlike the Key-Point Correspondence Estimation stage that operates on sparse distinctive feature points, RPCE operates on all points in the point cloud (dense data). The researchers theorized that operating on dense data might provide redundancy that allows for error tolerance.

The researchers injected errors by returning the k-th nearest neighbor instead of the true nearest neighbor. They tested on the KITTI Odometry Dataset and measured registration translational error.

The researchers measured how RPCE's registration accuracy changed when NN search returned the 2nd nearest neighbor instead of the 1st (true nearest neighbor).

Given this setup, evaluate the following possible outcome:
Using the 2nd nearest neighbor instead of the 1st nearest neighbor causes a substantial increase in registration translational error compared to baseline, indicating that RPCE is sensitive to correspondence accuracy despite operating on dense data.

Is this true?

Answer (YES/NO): NO